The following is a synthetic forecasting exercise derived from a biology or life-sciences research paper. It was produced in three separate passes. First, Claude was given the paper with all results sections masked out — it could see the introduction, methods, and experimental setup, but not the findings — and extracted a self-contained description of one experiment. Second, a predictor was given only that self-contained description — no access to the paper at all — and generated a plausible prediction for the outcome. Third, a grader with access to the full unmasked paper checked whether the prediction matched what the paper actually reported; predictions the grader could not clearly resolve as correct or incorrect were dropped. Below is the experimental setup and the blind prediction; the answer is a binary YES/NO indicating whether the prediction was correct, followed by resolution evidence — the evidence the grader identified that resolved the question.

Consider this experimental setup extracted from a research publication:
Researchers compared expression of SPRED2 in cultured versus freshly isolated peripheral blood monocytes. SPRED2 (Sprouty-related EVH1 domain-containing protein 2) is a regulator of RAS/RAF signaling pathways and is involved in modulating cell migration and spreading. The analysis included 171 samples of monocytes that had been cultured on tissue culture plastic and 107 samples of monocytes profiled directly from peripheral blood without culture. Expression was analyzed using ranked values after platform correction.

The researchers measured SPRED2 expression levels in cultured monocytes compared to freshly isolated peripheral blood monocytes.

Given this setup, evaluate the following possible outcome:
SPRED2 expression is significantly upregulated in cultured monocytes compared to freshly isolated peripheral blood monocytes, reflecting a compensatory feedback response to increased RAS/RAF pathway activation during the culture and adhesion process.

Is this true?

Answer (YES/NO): YES